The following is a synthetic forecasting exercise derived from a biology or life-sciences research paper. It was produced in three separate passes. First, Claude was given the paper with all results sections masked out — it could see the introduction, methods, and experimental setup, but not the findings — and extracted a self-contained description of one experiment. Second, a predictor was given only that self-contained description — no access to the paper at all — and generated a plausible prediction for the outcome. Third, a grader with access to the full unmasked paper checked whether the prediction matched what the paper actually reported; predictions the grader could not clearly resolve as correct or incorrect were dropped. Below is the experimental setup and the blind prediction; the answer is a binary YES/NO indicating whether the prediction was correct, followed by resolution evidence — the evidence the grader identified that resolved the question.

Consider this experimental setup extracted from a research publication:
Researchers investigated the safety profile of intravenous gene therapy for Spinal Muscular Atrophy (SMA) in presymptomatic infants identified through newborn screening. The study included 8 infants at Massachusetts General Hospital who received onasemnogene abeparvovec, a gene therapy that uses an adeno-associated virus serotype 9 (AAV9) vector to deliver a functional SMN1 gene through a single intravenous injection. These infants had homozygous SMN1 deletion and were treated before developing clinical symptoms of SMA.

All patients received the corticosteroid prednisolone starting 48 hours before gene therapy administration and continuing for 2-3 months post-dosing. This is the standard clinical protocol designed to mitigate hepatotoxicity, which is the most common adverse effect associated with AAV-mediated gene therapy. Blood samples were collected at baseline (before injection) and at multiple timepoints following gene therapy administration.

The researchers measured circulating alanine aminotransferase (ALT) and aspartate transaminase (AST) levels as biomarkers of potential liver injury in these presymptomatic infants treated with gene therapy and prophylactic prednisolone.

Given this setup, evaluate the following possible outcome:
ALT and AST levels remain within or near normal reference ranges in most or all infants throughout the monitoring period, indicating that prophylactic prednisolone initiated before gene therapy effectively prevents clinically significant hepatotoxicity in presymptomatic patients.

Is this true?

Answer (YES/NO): YES